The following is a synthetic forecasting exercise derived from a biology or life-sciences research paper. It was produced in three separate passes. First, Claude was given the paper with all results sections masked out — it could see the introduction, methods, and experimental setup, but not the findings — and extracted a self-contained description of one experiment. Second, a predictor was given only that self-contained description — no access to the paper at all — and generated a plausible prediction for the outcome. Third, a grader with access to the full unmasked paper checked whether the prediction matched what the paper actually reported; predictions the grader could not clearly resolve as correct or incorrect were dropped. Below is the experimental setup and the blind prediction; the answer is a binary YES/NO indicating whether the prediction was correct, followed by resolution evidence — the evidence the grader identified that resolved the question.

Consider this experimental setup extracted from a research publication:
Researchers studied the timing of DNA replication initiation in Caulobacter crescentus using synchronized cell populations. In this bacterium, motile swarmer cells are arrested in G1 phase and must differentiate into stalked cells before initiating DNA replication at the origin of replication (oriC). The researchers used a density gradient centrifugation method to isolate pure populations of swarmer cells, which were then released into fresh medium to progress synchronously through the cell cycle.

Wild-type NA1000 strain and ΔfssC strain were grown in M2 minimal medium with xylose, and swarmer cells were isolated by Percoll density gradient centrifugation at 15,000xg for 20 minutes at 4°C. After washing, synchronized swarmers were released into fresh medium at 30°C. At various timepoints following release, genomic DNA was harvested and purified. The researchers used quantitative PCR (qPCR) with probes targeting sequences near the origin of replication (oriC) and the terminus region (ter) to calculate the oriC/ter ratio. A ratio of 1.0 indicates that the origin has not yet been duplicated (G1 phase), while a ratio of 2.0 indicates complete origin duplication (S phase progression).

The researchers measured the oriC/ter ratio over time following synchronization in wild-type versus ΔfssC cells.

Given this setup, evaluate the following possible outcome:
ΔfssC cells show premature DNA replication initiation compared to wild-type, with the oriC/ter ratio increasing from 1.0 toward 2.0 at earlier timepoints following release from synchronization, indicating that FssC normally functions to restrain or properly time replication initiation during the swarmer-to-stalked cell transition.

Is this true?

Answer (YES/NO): NO